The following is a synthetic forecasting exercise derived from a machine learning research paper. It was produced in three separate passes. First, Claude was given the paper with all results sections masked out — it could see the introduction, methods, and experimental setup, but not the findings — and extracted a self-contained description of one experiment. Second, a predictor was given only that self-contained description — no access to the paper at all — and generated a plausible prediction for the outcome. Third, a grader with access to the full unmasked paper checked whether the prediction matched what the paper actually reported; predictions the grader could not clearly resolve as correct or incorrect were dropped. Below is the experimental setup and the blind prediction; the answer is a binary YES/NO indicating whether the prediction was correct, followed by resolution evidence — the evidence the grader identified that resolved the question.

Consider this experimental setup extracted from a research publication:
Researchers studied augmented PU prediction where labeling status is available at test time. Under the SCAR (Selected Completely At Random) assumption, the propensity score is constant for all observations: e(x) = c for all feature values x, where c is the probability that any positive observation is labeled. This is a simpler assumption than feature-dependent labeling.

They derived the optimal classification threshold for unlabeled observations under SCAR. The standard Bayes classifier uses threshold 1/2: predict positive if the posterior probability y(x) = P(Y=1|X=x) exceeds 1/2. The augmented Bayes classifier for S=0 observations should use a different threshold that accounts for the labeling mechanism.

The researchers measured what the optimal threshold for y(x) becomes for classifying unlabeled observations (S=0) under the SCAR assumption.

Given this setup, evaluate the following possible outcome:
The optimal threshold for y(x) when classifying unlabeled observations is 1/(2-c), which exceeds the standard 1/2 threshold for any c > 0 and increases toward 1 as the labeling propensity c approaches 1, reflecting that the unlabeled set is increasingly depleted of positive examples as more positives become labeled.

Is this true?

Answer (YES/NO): YES